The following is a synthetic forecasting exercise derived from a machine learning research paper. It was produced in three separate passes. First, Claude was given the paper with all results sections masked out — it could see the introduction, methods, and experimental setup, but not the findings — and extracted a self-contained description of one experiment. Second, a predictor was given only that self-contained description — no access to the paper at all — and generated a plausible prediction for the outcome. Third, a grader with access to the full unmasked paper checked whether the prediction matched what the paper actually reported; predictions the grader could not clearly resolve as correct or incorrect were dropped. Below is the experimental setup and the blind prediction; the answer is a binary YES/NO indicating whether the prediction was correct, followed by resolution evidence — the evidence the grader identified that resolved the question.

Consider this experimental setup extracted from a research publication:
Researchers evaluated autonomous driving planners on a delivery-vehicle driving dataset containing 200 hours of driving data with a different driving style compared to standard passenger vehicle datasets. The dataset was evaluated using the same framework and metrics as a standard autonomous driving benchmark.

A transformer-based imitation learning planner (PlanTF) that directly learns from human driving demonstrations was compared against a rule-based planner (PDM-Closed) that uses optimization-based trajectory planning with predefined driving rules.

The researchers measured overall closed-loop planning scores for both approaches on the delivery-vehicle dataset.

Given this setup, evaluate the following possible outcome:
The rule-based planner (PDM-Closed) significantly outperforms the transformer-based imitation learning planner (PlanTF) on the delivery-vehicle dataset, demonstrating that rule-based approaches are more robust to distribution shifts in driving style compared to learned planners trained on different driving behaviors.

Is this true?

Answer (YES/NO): NO